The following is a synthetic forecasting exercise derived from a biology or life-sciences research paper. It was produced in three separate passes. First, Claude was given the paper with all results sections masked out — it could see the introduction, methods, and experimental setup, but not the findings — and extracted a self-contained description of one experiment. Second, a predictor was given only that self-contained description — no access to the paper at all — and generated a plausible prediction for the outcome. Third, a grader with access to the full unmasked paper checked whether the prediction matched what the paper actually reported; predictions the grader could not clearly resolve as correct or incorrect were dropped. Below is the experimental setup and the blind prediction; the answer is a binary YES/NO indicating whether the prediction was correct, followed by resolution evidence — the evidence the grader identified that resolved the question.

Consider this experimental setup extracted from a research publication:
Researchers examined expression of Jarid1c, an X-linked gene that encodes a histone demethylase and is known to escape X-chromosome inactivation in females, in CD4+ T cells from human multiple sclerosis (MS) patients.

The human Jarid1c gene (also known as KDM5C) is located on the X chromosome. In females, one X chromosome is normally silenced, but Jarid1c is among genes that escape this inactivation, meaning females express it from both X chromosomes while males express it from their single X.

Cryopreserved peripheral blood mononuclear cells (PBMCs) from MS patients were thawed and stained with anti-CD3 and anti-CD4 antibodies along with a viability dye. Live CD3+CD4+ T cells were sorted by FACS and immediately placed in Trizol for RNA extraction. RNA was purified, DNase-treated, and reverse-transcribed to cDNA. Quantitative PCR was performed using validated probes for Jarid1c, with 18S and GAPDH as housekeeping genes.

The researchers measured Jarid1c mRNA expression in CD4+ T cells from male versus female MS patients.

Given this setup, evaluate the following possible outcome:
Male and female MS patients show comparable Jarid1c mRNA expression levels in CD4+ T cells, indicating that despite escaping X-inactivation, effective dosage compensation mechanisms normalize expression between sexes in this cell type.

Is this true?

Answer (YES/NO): NO